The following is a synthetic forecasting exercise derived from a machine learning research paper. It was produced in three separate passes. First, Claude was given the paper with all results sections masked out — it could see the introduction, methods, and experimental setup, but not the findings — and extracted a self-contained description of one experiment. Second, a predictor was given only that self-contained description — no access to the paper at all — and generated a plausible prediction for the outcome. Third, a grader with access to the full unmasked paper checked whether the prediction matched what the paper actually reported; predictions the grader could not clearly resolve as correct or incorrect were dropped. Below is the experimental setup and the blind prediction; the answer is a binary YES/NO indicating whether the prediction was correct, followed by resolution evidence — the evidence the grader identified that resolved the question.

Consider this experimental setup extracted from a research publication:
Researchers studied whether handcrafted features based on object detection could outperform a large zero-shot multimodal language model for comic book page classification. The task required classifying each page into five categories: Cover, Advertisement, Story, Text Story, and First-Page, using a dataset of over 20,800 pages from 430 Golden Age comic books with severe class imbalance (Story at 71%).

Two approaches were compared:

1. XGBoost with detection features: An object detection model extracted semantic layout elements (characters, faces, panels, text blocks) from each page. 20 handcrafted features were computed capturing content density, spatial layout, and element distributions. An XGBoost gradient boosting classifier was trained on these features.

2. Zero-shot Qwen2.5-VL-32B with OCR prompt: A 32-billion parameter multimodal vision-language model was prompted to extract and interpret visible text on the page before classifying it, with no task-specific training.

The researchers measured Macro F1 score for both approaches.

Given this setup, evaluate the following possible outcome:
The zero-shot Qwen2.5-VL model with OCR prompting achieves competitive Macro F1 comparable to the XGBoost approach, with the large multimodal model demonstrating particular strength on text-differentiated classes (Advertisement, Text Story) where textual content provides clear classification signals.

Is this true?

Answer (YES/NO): NO